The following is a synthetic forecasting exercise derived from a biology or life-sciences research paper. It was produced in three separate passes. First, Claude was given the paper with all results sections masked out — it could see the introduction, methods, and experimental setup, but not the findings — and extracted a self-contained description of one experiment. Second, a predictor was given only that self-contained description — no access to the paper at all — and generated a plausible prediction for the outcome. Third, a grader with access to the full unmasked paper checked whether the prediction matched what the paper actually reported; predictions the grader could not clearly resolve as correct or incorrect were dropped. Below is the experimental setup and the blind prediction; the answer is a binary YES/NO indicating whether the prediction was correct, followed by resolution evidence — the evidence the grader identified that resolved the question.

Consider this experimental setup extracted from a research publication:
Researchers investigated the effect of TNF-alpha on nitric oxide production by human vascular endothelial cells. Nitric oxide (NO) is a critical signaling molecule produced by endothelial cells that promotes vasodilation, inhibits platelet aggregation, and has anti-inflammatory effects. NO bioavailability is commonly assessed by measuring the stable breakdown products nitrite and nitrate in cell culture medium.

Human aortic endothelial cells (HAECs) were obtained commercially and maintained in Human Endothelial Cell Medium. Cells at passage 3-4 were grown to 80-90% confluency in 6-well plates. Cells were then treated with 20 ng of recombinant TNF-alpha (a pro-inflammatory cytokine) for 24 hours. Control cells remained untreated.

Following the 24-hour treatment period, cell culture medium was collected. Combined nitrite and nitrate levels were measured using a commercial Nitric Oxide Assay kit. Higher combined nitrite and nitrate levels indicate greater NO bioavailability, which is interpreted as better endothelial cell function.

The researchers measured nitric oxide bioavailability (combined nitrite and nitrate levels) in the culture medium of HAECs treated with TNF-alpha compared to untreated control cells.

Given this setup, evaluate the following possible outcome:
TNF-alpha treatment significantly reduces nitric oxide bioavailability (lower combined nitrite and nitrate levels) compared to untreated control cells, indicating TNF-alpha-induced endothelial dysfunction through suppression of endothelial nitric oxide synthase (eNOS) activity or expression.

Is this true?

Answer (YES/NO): YES